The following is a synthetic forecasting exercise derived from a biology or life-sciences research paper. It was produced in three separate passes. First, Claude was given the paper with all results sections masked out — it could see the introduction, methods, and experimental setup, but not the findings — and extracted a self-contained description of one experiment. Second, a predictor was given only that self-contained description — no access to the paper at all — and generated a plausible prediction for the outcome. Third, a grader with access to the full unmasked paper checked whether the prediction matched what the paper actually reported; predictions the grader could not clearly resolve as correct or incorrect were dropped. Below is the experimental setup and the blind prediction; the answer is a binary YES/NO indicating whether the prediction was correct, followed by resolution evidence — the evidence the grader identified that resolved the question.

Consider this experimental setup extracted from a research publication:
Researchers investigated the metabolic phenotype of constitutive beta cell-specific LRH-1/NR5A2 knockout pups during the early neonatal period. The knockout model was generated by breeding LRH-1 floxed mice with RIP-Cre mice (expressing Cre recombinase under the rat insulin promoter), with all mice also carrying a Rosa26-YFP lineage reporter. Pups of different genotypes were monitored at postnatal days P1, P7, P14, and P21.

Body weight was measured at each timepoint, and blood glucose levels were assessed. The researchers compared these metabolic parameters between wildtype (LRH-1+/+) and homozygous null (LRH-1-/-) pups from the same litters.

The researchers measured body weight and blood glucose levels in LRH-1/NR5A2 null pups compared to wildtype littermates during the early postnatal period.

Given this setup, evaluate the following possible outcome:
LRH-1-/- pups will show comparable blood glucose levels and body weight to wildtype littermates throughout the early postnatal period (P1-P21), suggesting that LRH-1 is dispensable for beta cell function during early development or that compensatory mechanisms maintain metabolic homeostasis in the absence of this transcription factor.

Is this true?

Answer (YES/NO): NO